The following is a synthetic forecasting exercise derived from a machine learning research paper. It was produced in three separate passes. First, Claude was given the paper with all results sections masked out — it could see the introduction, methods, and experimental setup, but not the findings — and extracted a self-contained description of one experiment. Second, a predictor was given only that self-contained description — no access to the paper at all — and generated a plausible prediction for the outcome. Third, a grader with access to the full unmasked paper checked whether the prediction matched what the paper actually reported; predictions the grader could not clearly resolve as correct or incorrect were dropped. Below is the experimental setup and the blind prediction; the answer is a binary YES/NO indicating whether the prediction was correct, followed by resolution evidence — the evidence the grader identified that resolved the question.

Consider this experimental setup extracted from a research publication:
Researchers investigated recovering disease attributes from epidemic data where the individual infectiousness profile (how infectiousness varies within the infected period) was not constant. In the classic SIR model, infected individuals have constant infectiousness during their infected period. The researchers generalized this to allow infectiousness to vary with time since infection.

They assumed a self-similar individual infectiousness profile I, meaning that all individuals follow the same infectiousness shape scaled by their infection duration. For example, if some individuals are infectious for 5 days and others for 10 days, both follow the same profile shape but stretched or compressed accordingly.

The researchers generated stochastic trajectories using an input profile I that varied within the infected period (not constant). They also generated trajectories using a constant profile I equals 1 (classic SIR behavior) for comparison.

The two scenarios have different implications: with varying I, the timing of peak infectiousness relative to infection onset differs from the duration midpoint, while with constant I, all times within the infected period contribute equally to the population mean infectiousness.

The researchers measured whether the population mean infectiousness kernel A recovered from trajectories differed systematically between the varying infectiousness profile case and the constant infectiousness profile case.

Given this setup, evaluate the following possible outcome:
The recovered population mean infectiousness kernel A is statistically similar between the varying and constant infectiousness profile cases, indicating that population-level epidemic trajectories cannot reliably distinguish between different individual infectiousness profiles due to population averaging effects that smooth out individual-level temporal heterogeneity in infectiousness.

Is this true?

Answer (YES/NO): NO